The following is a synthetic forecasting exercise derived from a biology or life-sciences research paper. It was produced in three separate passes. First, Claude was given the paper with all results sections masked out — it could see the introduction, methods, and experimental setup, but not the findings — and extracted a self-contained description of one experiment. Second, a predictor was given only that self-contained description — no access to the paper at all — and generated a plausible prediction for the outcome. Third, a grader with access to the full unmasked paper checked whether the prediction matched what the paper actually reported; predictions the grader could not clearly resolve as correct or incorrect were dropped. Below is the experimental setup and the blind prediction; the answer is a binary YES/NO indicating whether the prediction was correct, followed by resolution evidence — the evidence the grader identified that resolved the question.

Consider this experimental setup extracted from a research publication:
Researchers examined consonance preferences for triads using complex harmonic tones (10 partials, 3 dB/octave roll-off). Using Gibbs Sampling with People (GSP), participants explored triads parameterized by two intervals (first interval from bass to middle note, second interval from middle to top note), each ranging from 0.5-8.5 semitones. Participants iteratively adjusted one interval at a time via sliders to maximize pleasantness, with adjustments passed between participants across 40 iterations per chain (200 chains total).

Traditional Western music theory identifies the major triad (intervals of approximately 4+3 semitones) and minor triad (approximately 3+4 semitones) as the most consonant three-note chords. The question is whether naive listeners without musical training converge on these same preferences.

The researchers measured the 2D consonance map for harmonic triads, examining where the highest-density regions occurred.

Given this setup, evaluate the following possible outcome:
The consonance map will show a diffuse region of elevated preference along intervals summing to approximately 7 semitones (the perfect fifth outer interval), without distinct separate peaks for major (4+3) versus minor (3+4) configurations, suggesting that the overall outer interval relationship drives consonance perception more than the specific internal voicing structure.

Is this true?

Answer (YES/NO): NO